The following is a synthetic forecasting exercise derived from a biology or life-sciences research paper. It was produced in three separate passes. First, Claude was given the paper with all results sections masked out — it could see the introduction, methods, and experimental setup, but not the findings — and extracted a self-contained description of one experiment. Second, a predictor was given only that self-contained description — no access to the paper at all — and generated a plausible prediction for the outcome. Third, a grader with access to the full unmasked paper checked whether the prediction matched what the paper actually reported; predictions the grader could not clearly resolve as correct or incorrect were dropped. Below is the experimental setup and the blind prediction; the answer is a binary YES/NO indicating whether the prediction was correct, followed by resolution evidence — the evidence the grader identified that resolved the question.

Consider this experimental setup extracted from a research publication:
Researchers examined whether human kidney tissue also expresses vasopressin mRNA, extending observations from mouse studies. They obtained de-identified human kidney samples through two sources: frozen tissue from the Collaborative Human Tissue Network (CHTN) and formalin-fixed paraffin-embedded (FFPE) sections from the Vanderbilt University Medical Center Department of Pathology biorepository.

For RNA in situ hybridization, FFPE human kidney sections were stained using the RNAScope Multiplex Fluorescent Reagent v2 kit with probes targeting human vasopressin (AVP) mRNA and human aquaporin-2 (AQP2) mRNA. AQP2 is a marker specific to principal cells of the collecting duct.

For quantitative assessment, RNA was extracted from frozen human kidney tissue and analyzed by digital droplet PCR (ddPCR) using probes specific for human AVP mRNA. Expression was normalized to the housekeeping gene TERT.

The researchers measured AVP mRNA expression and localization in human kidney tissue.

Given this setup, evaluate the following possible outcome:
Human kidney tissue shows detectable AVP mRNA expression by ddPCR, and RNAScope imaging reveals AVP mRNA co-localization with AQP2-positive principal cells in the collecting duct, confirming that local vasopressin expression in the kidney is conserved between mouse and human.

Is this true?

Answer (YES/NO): YES